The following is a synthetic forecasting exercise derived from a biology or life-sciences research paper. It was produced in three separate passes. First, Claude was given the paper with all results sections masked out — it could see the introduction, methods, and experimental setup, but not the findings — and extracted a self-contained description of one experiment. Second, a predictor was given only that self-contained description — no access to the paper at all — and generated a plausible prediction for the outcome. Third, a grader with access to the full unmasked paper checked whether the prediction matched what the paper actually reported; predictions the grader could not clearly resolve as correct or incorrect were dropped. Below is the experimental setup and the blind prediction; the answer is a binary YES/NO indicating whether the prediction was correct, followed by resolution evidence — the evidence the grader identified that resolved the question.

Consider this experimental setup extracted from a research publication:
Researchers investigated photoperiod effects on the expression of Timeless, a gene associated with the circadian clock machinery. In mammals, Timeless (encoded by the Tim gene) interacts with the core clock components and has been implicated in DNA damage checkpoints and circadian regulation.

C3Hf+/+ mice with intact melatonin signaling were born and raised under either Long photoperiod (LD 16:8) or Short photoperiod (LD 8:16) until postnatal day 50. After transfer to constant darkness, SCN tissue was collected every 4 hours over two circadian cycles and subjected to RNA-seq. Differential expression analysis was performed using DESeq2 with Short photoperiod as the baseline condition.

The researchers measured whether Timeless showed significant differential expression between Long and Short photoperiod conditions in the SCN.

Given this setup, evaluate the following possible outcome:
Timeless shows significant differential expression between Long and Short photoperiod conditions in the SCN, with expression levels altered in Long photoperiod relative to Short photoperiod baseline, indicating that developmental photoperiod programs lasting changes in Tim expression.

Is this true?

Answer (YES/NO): YES